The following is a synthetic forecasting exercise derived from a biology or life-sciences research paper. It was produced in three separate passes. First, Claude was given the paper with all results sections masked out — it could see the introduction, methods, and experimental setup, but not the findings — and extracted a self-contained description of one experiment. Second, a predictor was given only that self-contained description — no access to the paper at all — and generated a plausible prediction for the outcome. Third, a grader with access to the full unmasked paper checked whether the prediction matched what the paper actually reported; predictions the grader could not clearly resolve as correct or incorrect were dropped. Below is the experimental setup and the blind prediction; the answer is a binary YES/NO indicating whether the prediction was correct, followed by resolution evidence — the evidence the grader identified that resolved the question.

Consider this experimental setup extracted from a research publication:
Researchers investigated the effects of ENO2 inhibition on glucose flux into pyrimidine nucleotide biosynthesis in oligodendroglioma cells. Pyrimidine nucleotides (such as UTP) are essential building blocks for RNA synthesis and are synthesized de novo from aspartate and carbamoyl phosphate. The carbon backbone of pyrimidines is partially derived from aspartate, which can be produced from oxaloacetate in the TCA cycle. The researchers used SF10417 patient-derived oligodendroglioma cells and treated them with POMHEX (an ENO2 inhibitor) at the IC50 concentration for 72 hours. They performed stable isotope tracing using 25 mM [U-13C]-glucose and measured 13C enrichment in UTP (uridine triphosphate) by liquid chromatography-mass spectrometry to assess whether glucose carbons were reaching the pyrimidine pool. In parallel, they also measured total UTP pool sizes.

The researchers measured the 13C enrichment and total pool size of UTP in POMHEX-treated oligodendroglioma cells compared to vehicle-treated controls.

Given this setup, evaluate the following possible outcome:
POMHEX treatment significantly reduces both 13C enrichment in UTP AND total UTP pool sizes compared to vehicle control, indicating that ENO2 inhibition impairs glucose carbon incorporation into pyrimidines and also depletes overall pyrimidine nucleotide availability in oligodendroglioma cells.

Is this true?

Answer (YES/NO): NO